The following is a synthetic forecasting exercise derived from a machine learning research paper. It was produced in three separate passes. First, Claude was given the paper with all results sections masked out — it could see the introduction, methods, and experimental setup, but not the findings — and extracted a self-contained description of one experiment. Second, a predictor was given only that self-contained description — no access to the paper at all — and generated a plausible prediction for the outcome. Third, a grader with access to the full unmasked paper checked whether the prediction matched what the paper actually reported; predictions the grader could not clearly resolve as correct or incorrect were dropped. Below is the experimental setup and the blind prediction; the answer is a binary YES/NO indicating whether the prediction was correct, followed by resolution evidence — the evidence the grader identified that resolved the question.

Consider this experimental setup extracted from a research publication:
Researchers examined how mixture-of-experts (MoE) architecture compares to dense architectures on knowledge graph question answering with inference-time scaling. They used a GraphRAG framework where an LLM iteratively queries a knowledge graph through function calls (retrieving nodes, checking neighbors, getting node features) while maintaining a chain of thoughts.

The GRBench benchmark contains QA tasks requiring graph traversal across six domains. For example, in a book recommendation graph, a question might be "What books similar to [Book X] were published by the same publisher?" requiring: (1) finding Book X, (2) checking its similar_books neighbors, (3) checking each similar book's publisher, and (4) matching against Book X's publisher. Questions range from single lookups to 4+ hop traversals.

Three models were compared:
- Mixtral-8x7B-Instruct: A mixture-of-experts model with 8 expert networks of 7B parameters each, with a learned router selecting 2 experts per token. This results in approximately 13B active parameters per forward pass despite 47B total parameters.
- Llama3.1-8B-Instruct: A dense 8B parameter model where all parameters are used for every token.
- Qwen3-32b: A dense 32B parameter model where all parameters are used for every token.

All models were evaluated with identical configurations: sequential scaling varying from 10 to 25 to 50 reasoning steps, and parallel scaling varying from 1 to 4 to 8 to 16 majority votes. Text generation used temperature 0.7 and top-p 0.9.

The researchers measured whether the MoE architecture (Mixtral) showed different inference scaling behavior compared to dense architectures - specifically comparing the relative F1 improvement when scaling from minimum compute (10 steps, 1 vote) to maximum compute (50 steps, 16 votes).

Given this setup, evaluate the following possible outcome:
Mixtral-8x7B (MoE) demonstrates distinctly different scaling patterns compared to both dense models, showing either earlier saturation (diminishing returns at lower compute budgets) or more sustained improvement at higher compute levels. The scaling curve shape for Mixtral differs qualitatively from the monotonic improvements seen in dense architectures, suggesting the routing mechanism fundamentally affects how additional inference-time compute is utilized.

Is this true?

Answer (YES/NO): NO